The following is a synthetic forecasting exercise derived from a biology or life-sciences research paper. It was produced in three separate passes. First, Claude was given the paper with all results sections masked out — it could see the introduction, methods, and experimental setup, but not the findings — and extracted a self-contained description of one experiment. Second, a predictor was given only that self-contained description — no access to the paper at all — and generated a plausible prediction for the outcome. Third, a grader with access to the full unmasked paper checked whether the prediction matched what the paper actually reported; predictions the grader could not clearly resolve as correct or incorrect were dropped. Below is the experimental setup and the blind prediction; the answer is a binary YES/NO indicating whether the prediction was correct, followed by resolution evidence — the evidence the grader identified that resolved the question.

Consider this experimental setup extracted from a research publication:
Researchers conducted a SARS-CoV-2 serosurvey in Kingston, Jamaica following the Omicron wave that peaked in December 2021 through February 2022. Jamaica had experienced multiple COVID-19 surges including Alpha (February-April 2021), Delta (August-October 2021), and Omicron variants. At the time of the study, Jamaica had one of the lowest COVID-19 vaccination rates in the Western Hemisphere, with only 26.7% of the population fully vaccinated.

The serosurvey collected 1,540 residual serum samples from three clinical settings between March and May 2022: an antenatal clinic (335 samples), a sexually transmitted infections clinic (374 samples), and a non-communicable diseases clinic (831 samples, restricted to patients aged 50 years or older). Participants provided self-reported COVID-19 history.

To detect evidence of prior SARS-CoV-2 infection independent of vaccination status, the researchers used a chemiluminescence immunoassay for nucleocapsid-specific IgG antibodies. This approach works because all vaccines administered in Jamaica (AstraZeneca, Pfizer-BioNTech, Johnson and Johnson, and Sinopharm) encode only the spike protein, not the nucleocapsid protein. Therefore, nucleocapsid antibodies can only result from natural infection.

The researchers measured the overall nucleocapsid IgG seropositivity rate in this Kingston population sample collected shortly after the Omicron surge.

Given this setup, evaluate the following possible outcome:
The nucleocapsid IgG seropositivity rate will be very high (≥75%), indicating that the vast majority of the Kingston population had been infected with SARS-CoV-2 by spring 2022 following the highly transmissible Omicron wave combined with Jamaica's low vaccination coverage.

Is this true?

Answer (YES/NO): NO